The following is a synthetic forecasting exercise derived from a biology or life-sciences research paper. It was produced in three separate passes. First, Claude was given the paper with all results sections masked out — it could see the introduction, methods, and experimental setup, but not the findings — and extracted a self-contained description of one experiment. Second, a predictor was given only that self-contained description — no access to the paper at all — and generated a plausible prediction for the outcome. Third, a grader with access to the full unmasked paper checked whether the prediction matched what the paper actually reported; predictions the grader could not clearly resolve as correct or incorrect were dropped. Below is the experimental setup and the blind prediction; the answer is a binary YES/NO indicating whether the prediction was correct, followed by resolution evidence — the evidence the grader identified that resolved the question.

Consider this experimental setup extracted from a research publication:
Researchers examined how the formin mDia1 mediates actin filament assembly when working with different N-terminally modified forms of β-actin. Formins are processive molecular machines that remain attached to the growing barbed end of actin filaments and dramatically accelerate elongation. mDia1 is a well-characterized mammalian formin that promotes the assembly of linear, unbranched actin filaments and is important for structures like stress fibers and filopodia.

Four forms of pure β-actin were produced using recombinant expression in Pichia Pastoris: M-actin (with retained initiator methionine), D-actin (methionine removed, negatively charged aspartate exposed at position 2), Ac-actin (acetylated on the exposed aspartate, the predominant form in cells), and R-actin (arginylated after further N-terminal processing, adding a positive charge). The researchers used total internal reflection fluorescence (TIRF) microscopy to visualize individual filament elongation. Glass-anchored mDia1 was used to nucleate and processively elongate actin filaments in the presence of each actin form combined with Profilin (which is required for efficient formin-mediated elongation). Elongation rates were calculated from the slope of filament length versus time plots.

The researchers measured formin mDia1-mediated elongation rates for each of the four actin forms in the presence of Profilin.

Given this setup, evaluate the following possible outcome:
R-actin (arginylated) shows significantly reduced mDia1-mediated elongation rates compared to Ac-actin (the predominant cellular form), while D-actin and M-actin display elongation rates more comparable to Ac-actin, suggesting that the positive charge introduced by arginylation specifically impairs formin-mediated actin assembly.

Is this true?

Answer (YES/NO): NO